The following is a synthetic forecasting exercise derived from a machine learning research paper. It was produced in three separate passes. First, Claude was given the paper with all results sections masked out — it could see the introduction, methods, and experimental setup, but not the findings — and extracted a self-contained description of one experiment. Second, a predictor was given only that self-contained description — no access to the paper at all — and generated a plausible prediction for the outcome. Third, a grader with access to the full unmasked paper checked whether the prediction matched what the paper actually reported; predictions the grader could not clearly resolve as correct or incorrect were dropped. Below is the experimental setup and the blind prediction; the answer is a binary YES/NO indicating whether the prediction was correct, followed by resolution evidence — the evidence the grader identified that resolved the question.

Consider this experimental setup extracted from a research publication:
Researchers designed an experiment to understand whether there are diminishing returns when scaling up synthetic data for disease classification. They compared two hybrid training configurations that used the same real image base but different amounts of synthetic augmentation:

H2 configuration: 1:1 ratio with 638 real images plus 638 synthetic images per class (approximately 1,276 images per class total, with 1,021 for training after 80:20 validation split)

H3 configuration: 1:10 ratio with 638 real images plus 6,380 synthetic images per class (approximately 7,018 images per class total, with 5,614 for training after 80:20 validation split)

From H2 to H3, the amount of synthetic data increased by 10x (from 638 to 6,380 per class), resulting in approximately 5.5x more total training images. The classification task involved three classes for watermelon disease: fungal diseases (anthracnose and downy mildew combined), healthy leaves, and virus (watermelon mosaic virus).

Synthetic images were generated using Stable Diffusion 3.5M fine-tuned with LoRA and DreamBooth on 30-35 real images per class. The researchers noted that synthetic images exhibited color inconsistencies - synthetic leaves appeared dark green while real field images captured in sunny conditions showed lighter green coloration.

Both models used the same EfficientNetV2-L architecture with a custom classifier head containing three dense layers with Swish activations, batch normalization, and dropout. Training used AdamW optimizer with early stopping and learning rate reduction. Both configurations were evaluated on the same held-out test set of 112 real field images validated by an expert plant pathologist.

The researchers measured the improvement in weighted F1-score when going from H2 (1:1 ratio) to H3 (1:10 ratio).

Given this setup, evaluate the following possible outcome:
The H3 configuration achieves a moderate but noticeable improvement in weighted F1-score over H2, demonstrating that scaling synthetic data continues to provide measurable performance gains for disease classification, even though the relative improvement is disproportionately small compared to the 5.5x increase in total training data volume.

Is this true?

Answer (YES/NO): NO